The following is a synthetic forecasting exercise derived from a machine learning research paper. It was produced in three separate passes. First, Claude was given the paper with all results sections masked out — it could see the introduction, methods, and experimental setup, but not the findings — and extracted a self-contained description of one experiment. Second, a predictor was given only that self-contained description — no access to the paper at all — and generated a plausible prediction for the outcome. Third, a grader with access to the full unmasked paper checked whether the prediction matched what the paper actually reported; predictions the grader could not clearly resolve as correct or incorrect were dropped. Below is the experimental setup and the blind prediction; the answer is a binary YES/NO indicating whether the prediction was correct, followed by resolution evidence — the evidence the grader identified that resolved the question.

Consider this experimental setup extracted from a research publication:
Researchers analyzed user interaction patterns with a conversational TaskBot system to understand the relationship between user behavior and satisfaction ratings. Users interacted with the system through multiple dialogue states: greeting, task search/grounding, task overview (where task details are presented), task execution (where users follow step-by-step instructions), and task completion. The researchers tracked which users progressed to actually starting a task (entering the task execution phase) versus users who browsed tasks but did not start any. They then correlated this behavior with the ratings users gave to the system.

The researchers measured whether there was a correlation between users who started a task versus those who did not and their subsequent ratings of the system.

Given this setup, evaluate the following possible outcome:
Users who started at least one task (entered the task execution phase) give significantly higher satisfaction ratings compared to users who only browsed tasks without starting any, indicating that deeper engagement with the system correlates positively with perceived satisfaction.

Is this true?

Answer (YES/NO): YES